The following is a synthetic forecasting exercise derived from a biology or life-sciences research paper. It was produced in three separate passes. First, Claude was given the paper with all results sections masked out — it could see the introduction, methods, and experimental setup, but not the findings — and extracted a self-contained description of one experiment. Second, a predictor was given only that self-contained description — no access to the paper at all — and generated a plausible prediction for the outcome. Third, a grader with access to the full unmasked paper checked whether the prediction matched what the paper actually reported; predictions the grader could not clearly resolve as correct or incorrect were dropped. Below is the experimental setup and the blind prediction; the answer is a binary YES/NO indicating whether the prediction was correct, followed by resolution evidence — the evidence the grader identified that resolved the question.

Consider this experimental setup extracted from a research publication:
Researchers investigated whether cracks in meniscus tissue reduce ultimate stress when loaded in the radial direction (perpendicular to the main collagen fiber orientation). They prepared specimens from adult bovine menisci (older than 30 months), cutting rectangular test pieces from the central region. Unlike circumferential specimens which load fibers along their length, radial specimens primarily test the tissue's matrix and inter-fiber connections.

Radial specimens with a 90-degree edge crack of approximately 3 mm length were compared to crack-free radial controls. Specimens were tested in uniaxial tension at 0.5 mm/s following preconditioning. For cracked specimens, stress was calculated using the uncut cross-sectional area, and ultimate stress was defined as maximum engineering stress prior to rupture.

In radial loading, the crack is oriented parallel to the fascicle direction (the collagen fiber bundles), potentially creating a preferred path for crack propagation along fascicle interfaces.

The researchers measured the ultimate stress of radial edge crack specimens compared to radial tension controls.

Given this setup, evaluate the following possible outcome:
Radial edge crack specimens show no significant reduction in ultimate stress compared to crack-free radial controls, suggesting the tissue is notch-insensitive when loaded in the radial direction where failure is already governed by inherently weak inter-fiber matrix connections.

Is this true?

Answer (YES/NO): YES